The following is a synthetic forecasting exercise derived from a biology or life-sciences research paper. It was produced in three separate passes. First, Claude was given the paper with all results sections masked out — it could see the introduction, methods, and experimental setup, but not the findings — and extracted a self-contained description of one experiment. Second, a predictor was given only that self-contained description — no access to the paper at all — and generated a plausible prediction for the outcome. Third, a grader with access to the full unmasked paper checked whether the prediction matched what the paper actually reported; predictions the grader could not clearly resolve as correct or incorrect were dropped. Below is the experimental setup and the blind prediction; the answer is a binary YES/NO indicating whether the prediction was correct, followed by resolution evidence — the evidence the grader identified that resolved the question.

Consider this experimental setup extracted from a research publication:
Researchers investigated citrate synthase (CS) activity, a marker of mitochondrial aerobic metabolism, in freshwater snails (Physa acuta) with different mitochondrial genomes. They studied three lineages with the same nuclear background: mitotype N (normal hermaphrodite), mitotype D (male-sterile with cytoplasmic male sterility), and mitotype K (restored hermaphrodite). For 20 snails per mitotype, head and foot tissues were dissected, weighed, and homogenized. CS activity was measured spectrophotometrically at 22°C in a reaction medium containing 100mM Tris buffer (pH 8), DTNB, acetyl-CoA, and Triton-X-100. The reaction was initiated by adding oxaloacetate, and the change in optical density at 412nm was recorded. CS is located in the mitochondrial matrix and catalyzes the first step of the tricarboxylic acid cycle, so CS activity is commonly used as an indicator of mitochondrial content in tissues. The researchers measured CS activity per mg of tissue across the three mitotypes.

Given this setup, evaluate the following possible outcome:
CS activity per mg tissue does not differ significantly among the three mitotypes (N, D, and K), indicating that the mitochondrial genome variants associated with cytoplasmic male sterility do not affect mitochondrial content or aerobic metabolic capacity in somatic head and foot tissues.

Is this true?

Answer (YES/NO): NO